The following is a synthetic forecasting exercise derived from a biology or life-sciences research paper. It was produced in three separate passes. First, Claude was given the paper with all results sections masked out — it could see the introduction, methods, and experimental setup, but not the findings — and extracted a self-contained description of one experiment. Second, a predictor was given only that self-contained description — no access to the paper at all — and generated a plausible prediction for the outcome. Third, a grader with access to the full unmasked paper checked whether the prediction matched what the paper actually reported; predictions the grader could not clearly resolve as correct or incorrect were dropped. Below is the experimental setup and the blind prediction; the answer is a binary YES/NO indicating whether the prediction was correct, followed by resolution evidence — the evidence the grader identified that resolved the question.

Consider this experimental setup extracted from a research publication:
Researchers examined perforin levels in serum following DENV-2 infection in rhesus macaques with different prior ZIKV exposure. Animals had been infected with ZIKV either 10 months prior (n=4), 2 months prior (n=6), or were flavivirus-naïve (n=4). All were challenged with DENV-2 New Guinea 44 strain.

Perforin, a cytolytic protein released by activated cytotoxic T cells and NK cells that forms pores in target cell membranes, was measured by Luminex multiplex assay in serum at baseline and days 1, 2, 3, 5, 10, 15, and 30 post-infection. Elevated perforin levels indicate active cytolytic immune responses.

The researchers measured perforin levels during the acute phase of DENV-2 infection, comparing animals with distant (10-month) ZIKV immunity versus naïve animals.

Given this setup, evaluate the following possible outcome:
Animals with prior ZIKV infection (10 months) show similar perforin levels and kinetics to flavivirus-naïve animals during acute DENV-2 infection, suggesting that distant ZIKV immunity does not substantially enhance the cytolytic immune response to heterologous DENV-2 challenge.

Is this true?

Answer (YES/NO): NO